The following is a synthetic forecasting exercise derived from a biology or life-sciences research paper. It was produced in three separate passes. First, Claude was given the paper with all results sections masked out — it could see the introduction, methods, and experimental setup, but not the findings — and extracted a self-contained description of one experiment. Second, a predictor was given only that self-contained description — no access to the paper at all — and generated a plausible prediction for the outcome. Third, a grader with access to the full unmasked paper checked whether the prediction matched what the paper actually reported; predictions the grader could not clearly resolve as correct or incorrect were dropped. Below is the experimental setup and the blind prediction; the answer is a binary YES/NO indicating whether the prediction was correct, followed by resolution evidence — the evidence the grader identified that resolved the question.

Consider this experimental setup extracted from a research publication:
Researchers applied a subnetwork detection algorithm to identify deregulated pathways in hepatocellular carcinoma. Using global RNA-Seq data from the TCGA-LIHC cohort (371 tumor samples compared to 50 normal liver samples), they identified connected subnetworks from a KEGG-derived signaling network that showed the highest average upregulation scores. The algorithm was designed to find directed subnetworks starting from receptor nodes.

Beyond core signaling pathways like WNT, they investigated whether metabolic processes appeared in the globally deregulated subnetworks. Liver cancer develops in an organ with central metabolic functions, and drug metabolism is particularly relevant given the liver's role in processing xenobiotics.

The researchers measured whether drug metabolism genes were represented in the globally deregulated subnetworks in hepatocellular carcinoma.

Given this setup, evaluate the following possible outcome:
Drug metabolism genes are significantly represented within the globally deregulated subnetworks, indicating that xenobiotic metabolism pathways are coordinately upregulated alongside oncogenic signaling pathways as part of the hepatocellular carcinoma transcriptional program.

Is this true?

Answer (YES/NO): NO